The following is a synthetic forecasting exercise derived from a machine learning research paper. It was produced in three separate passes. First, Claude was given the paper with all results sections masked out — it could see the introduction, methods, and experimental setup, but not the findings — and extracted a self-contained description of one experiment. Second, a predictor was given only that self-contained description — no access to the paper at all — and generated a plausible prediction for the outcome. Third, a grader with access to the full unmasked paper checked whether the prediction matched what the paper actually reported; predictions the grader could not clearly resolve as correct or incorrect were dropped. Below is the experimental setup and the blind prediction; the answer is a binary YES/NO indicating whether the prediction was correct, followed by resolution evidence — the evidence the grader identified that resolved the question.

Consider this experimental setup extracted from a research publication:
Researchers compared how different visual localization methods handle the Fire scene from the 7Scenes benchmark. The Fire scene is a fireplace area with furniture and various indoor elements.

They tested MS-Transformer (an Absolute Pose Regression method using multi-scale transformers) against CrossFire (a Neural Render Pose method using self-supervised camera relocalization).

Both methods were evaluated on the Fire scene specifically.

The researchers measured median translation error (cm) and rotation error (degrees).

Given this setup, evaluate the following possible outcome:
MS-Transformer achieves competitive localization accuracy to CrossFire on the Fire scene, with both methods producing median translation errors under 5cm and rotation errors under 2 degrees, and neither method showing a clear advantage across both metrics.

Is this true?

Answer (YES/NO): NO